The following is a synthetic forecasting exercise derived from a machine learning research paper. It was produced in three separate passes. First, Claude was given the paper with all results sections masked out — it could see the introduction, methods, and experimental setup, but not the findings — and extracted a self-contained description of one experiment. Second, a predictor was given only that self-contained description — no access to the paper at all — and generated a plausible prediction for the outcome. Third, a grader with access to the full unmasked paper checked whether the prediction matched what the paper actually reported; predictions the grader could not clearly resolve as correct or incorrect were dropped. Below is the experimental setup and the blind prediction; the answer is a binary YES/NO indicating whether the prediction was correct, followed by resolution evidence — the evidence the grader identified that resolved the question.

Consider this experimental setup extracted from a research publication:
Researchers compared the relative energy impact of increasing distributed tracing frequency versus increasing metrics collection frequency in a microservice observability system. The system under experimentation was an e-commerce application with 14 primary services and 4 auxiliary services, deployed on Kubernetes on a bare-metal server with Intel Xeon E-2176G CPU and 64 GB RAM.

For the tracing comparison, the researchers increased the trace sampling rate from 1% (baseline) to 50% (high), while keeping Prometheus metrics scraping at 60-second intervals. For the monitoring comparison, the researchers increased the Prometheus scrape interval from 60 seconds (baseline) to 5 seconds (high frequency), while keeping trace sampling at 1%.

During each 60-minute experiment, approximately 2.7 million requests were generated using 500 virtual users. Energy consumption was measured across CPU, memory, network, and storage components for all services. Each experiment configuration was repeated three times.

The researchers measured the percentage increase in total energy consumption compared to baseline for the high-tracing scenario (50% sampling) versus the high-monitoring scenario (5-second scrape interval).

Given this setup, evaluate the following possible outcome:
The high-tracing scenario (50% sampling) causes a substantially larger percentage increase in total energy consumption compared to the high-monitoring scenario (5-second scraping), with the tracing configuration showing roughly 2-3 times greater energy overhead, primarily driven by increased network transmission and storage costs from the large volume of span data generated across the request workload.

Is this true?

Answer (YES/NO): NO